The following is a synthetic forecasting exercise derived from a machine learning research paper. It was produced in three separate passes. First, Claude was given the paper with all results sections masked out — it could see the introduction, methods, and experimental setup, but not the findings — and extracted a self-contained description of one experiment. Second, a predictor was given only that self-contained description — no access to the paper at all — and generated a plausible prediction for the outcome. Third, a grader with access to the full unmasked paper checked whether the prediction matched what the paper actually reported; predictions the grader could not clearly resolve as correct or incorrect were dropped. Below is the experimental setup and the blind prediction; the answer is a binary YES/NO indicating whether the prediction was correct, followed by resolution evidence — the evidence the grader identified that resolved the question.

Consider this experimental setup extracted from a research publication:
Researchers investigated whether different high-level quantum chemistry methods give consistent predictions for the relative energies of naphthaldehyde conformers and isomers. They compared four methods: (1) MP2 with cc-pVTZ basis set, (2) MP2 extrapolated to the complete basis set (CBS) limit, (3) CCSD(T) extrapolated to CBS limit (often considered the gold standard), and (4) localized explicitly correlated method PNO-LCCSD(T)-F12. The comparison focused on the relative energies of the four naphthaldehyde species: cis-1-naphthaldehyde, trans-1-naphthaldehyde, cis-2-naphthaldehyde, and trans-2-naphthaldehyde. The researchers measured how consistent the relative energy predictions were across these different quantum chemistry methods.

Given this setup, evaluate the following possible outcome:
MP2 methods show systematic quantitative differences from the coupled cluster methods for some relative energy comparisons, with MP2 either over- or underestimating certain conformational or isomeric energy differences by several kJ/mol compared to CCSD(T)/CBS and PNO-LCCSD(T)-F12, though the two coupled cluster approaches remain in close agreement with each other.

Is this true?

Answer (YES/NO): NO